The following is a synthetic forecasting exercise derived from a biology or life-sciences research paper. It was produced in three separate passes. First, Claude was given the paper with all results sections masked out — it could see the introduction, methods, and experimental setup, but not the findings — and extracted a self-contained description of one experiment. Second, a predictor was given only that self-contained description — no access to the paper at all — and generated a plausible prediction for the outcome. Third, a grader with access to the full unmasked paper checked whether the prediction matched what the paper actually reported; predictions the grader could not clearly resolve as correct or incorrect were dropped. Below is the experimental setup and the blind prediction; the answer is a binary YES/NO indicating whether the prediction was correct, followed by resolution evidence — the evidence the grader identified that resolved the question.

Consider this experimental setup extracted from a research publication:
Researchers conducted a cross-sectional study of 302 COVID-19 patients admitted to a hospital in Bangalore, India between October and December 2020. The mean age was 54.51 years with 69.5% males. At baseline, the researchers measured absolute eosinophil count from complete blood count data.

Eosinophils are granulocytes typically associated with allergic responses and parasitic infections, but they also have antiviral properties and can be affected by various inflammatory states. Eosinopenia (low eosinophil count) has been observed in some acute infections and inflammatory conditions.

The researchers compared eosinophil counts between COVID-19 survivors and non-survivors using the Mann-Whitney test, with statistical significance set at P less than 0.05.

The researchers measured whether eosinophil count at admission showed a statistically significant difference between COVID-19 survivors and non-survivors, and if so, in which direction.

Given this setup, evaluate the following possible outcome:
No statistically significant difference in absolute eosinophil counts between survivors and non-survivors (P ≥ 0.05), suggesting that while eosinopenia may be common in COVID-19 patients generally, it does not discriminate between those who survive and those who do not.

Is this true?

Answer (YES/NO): YES